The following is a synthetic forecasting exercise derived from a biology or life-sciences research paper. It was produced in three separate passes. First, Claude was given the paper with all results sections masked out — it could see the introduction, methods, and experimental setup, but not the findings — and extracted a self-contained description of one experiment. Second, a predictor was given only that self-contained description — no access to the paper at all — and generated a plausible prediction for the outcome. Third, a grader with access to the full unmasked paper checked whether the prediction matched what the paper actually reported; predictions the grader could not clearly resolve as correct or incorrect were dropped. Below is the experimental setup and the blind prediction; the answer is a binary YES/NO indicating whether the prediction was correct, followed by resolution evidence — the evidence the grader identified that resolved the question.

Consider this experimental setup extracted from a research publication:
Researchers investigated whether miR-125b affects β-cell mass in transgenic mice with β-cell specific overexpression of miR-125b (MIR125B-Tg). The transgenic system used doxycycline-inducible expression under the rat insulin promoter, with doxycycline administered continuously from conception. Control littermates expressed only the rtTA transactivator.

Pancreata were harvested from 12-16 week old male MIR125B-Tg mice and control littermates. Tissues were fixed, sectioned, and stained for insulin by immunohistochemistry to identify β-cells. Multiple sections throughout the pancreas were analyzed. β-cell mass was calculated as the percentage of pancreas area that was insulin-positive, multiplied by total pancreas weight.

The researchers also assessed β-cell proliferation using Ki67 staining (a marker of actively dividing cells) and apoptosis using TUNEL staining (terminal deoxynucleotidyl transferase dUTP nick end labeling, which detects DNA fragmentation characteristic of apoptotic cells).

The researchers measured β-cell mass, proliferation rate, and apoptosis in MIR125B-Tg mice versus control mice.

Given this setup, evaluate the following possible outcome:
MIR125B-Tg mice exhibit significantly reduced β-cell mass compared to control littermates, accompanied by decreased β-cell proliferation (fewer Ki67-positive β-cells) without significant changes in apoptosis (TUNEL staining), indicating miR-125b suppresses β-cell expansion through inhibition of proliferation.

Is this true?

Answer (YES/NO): NO